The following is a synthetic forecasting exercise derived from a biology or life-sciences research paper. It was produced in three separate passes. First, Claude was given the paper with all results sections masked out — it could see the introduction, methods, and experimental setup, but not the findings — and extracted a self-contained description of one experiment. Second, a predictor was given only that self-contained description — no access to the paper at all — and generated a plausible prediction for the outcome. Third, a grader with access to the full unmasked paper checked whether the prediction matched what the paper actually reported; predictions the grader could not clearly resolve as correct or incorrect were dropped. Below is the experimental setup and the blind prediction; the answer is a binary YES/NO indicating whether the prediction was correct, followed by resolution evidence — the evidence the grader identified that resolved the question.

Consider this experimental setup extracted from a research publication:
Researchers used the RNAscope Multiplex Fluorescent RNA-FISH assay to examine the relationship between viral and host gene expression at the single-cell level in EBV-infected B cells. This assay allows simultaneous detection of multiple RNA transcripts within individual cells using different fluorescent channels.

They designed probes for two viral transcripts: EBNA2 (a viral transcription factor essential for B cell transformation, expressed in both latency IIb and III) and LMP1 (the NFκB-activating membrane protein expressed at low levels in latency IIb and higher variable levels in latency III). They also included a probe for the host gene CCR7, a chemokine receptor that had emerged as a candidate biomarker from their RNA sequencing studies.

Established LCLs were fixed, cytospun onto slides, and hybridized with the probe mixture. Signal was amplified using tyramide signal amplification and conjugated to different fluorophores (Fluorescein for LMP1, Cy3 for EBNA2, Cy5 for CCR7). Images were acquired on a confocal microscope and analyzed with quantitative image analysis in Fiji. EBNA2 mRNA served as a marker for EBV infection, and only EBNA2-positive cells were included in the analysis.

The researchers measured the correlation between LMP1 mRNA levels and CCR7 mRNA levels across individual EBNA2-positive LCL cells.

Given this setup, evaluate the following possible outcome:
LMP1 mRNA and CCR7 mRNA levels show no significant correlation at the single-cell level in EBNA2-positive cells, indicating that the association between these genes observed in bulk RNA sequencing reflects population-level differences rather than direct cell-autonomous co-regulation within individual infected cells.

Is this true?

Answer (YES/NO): YES